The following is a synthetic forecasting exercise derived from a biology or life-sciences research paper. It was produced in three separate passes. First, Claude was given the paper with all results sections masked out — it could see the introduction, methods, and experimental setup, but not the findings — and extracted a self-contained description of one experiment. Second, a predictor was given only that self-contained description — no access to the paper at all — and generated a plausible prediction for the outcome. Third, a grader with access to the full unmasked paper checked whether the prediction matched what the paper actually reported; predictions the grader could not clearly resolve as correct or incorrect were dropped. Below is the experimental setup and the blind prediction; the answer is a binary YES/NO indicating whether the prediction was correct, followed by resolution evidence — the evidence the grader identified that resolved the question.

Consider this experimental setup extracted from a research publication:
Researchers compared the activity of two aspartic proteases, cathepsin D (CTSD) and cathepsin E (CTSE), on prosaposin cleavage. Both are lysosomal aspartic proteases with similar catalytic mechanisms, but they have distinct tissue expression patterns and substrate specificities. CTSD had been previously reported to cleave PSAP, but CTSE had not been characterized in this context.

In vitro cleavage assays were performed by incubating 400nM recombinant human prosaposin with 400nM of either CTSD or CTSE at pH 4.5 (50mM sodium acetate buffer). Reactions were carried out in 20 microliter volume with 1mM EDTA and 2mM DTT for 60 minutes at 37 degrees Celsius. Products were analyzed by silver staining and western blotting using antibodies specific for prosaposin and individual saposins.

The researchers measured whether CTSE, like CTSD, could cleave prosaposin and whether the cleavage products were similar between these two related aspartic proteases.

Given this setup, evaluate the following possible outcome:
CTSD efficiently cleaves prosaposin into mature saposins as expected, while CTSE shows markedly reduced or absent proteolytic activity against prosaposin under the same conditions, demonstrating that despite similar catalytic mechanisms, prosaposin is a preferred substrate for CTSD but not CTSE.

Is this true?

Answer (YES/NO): NO